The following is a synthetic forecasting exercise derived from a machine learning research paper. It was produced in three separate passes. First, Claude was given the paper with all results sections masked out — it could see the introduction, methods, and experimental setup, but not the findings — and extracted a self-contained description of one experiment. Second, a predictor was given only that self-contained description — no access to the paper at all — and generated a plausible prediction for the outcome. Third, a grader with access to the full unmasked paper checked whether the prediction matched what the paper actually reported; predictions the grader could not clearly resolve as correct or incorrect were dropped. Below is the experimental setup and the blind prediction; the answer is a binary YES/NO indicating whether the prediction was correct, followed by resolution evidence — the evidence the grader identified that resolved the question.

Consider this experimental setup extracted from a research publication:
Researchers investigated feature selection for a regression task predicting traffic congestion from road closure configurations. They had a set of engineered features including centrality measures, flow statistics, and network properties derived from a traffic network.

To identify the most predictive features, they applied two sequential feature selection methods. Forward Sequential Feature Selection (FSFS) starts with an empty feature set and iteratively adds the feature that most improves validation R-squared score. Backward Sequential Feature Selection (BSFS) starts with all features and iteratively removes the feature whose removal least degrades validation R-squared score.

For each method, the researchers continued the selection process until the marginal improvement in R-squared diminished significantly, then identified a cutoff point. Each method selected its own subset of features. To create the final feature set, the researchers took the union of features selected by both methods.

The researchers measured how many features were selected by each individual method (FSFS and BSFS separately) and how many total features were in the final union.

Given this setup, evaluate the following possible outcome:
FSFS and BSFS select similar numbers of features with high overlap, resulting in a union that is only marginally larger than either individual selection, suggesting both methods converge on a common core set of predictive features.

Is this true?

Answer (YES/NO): NO